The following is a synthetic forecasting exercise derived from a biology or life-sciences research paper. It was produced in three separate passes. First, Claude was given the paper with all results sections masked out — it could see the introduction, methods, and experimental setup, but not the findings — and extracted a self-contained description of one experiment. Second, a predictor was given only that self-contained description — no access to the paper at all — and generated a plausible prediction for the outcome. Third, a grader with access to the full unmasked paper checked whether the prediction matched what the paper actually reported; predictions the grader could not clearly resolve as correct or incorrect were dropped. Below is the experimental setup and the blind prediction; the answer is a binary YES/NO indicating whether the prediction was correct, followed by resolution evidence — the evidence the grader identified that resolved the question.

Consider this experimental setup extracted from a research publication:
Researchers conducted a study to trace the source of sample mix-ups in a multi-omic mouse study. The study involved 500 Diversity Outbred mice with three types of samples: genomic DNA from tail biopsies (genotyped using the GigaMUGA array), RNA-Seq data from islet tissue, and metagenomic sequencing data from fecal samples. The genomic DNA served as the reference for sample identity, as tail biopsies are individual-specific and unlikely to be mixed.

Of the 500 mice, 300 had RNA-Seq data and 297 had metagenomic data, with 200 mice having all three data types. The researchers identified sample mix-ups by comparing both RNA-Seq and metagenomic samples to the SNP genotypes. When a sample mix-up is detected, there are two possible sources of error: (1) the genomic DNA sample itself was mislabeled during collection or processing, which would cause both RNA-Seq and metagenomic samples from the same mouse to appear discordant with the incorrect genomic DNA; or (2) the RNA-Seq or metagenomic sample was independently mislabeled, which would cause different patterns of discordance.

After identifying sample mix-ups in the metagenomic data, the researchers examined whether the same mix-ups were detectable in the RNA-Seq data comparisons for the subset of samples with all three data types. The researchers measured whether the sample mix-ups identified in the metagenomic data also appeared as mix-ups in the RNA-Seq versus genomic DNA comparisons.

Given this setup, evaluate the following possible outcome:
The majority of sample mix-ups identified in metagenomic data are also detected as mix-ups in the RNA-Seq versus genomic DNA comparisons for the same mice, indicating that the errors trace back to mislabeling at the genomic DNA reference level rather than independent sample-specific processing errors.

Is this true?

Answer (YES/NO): NO